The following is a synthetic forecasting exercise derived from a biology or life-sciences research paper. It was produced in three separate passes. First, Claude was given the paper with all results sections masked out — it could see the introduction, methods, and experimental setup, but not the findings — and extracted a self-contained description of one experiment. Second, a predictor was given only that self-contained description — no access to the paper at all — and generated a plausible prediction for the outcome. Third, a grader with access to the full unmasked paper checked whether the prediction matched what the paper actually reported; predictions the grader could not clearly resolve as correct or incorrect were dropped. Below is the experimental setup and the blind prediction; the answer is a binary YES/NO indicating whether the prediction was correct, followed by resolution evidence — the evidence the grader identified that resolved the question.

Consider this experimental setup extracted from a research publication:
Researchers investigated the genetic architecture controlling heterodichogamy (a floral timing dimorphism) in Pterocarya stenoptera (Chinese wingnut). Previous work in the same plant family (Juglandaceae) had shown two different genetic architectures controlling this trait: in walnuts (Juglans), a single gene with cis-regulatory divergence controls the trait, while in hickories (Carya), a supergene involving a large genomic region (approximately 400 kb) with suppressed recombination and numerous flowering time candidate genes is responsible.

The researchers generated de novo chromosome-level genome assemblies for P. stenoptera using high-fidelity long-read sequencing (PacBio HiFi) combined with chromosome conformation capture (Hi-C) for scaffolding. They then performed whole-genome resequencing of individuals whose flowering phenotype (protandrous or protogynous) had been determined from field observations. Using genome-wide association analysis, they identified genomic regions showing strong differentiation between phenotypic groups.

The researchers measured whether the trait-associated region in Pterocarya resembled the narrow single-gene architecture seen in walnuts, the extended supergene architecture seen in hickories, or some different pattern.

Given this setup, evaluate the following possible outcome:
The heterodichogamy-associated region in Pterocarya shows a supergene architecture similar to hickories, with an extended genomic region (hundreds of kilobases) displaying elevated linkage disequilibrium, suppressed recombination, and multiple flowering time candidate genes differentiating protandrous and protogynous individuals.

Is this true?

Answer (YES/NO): NO